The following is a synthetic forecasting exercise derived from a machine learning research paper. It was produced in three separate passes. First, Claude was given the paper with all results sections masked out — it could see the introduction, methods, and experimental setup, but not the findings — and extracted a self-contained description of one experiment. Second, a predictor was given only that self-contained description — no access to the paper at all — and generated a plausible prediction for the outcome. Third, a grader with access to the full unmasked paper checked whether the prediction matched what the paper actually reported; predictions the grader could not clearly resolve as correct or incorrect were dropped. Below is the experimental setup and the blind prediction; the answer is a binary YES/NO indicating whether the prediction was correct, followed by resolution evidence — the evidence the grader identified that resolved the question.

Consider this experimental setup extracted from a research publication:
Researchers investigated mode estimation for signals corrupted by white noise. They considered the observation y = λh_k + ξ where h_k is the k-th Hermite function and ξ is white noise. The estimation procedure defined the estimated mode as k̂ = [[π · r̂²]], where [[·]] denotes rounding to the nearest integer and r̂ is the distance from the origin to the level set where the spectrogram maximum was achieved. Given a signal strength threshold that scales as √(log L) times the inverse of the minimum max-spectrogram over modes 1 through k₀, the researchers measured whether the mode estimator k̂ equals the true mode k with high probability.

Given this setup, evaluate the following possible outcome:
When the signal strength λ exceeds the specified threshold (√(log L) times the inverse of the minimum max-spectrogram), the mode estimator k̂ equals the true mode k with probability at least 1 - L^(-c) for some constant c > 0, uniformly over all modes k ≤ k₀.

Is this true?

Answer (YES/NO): YES